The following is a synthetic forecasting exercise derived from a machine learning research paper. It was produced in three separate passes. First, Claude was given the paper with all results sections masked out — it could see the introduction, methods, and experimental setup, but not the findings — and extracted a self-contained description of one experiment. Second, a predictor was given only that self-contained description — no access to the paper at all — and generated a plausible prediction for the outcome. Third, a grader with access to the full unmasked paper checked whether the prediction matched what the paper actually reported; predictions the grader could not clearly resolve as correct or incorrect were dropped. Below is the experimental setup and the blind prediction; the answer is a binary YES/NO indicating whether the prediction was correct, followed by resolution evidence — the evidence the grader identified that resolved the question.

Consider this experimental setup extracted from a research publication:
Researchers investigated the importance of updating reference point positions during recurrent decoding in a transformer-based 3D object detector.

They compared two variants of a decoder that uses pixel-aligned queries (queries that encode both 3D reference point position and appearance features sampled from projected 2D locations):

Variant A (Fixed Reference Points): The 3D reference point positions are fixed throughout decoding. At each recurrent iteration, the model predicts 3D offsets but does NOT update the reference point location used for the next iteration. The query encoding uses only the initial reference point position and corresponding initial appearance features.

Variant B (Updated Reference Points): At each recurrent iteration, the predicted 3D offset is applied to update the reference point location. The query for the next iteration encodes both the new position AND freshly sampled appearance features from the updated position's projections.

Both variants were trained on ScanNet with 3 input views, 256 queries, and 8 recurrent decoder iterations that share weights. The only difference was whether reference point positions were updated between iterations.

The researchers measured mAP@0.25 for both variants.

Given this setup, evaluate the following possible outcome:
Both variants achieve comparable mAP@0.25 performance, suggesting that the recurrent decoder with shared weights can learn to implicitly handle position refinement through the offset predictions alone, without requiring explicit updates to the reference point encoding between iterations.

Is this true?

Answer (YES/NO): NO